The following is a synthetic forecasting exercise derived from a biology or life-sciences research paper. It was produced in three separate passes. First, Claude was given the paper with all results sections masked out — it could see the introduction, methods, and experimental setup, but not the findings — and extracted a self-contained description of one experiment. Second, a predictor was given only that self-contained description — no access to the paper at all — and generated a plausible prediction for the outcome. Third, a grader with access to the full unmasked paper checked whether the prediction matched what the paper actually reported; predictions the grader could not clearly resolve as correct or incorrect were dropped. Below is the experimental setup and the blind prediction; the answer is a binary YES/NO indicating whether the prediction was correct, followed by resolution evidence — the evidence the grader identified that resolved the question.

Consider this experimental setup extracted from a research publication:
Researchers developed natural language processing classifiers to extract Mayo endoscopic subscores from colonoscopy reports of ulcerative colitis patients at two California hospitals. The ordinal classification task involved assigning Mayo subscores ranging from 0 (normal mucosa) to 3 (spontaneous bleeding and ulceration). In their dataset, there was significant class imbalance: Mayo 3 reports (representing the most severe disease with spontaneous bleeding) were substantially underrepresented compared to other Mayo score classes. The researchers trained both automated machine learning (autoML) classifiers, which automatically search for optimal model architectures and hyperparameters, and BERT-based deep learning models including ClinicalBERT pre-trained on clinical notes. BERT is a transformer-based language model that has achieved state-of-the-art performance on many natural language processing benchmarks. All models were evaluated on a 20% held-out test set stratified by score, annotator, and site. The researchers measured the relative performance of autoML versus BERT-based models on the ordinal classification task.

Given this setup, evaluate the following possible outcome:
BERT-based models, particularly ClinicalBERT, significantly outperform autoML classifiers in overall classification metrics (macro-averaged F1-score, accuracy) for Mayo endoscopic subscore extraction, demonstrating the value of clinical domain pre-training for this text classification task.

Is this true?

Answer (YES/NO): NO